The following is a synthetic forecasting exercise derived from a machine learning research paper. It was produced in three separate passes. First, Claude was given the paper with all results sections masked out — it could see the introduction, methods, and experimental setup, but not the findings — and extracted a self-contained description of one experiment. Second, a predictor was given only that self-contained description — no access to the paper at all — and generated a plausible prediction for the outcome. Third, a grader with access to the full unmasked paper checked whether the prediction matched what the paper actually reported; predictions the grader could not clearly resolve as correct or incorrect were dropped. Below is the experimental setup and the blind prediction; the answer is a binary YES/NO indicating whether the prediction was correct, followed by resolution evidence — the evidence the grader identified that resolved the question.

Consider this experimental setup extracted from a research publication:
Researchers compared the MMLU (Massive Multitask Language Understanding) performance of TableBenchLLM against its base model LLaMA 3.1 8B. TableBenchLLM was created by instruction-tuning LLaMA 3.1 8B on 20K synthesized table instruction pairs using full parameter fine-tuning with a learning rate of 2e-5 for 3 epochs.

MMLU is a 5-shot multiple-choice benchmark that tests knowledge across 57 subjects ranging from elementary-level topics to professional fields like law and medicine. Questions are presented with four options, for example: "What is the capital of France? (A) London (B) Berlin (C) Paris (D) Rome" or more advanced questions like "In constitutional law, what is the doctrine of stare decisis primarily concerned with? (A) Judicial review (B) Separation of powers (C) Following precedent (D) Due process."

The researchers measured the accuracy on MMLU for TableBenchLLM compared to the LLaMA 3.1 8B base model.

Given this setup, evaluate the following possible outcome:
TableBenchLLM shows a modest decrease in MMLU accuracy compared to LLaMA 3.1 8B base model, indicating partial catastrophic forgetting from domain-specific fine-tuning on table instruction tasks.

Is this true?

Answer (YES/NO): NO